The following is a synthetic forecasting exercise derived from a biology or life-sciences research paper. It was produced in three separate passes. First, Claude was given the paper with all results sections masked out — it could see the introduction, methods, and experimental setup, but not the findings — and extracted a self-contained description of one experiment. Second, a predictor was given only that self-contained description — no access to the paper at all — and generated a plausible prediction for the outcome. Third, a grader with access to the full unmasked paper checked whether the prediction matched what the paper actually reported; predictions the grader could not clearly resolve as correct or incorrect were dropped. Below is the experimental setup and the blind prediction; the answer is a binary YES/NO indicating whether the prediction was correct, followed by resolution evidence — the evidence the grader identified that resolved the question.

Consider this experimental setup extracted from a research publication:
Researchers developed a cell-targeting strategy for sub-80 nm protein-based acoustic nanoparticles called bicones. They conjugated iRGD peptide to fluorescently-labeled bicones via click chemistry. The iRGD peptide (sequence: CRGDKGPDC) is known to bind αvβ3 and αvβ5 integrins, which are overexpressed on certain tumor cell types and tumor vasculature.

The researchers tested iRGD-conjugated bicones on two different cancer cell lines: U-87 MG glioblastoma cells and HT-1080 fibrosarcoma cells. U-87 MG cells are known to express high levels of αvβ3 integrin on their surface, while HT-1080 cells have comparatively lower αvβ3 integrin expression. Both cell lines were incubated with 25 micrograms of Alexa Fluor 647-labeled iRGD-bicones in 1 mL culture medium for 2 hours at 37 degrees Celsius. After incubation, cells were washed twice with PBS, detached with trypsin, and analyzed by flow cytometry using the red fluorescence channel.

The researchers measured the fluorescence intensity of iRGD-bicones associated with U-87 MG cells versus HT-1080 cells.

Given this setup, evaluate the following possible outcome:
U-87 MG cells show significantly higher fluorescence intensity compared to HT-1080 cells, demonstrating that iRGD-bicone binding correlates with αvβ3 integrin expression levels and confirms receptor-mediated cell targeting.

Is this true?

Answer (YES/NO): NO